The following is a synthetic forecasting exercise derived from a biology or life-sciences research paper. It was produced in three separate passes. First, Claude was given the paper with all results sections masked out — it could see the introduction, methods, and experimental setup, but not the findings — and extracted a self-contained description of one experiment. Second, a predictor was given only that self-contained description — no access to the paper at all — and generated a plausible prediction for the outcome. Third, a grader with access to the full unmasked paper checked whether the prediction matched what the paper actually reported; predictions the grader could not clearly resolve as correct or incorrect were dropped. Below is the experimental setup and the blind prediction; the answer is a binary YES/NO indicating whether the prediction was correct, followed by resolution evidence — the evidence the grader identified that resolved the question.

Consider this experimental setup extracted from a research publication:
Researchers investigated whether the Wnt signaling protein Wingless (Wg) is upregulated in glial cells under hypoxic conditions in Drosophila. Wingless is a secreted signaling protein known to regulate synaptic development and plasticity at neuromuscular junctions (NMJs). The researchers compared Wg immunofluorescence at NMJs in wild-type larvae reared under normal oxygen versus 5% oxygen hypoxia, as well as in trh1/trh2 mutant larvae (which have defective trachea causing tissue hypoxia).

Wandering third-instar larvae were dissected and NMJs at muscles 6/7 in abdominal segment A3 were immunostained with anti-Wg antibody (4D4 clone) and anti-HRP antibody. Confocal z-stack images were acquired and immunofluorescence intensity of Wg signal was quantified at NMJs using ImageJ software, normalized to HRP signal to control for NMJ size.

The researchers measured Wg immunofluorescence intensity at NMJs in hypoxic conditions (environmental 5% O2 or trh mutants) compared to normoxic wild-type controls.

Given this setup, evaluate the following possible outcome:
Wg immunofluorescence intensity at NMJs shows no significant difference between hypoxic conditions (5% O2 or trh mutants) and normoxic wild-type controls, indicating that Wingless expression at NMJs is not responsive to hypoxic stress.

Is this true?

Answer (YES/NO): NO